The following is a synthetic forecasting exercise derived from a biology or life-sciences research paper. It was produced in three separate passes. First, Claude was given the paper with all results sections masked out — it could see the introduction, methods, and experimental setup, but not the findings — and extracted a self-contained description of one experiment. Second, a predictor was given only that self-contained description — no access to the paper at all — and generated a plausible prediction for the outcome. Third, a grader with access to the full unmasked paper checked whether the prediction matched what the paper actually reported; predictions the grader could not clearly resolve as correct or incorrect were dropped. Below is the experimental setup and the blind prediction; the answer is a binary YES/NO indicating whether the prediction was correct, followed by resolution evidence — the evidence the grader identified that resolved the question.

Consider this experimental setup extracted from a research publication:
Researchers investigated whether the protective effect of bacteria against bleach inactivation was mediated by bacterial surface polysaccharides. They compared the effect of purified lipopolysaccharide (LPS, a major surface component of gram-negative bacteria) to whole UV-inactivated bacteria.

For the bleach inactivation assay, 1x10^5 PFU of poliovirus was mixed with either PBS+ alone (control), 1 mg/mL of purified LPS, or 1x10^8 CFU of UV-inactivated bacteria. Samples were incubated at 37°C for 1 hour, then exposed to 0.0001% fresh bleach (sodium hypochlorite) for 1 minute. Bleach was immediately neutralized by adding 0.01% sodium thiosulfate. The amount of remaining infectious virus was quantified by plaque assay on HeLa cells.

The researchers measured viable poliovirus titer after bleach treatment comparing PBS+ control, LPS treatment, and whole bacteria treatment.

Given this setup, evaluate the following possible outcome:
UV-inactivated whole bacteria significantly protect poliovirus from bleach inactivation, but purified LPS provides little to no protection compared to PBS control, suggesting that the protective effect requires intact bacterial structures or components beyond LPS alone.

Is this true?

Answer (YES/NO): NO